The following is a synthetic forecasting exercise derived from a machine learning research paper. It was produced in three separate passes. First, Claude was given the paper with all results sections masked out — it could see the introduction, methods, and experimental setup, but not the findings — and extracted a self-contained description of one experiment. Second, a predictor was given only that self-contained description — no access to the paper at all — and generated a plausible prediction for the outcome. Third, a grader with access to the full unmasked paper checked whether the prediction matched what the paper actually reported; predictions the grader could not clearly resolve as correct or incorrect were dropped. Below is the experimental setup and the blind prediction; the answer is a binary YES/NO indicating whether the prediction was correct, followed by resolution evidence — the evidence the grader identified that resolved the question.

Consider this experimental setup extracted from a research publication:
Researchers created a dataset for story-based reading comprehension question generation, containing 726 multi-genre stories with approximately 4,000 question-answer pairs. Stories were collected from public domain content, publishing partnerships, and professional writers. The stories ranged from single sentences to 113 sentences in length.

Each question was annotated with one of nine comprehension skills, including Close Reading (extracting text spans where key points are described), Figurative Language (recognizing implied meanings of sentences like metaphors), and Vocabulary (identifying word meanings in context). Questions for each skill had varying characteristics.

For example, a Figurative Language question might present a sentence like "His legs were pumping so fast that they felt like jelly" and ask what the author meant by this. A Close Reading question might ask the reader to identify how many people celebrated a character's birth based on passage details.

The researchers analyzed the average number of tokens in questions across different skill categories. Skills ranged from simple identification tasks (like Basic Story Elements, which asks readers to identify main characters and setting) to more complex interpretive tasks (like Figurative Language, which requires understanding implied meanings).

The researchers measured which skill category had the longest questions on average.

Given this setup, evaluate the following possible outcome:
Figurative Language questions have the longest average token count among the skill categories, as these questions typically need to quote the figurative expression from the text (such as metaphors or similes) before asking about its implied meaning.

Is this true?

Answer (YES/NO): YES